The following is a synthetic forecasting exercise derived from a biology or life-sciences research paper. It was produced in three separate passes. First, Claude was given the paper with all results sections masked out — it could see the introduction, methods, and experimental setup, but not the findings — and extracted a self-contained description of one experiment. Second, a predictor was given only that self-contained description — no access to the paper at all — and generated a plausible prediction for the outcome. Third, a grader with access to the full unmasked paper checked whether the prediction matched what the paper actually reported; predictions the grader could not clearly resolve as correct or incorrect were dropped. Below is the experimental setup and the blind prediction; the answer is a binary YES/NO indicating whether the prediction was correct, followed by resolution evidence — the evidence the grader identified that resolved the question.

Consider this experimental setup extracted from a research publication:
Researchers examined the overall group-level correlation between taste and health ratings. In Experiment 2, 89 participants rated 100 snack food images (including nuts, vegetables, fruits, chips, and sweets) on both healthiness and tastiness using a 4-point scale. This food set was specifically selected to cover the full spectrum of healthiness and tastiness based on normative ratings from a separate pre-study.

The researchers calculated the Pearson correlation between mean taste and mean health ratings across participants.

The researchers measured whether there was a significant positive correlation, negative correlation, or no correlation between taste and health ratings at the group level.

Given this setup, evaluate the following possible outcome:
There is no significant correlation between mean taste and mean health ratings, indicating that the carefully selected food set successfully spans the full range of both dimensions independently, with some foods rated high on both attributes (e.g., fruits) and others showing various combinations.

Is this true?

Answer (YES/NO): NO